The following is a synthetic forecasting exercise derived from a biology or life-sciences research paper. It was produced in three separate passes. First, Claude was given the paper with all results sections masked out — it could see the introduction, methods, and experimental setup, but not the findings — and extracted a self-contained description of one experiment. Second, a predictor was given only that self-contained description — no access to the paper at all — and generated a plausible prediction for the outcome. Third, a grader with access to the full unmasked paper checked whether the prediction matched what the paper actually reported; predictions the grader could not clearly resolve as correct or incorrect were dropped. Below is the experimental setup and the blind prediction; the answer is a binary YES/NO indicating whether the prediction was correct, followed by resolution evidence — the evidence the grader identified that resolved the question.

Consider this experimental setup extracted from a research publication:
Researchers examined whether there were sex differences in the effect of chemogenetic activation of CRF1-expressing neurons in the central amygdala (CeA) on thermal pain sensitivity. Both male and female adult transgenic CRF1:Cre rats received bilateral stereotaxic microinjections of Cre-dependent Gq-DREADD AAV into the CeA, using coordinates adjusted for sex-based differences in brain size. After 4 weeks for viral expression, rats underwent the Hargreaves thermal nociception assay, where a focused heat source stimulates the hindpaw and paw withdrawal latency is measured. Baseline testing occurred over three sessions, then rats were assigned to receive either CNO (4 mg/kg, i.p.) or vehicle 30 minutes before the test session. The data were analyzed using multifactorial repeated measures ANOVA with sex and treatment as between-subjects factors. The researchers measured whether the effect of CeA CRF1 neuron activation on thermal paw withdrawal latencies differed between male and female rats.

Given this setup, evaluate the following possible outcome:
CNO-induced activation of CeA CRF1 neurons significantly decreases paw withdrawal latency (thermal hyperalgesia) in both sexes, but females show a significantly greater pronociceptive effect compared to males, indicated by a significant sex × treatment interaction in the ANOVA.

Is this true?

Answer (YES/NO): NO